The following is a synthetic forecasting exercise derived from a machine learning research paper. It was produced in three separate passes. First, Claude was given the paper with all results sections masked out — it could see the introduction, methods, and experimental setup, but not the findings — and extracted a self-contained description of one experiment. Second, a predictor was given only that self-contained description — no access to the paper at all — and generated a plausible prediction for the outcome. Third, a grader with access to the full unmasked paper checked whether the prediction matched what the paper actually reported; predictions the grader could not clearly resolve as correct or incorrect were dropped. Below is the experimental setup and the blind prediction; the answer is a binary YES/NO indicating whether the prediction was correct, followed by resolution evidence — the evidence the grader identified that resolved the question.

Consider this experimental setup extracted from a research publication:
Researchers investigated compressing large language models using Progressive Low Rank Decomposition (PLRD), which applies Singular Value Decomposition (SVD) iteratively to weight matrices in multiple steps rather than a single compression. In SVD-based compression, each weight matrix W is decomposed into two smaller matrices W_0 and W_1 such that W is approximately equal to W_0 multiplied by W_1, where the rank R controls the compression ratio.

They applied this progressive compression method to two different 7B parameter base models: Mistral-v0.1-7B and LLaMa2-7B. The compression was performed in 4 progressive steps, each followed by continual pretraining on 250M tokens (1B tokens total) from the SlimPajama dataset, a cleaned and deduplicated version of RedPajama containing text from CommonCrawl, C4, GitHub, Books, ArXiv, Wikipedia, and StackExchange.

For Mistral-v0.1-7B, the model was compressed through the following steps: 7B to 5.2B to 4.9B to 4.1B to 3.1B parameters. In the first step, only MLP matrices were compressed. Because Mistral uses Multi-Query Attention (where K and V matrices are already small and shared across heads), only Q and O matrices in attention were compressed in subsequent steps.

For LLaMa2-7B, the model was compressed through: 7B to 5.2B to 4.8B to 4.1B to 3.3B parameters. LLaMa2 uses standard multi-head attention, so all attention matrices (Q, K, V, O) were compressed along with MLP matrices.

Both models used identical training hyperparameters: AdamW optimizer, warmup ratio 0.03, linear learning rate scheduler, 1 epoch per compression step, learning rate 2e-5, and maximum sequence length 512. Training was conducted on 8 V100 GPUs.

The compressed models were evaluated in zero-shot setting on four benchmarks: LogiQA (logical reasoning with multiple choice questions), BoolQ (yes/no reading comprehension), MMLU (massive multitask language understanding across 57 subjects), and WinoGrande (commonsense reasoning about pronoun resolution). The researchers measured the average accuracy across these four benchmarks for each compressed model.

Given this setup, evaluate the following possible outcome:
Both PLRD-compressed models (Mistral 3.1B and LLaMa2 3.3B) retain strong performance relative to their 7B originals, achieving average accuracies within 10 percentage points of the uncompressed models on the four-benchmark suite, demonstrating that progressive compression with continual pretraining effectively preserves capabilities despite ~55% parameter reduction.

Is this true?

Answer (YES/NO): NO